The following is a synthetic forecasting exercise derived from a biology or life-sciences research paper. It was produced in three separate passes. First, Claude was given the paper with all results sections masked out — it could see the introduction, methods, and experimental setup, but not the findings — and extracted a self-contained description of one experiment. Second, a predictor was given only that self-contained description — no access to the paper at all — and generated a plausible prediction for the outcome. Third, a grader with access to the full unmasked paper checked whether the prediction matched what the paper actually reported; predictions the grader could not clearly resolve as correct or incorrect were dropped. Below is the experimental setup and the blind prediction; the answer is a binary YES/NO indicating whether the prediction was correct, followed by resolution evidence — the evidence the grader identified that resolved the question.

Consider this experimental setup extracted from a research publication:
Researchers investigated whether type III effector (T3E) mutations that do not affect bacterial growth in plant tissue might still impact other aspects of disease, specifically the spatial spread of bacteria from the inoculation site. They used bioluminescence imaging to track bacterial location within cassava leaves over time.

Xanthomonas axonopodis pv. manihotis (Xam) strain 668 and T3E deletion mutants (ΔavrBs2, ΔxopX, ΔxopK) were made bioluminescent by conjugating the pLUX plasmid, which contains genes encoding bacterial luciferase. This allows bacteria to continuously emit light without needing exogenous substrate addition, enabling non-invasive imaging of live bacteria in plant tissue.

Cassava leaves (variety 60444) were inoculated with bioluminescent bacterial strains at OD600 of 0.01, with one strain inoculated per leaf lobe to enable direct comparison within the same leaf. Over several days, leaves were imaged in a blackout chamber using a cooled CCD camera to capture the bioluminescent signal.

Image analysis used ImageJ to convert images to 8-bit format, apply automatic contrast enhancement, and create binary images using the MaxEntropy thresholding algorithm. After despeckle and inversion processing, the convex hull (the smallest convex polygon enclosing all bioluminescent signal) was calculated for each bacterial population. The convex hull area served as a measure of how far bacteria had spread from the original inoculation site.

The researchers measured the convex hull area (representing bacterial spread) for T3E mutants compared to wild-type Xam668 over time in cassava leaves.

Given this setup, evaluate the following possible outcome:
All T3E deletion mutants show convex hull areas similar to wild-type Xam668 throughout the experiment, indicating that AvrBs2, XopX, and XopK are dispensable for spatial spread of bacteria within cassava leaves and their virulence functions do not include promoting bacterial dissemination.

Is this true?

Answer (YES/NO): NO